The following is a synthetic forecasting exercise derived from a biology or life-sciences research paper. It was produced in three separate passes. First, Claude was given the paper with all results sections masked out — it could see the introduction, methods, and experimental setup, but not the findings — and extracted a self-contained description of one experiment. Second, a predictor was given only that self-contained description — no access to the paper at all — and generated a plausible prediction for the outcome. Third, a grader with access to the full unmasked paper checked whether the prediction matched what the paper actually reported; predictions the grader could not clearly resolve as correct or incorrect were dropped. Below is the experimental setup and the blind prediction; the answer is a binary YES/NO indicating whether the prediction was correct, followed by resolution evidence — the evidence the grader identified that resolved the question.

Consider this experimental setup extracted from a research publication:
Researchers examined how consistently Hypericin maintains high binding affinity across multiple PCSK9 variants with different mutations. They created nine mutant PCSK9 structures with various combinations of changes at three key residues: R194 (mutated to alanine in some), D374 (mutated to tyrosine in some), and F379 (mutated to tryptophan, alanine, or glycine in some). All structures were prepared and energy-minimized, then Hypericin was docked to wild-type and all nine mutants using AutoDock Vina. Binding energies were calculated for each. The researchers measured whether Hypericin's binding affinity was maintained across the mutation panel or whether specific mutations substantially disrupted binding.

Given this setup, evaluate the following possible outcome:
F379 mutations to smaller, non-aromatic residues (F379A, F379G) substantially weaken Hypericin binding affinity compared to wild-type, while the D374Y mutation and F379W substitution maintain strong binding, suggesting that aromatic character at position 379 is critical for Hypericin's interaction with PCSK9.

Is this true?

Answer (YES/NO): YES